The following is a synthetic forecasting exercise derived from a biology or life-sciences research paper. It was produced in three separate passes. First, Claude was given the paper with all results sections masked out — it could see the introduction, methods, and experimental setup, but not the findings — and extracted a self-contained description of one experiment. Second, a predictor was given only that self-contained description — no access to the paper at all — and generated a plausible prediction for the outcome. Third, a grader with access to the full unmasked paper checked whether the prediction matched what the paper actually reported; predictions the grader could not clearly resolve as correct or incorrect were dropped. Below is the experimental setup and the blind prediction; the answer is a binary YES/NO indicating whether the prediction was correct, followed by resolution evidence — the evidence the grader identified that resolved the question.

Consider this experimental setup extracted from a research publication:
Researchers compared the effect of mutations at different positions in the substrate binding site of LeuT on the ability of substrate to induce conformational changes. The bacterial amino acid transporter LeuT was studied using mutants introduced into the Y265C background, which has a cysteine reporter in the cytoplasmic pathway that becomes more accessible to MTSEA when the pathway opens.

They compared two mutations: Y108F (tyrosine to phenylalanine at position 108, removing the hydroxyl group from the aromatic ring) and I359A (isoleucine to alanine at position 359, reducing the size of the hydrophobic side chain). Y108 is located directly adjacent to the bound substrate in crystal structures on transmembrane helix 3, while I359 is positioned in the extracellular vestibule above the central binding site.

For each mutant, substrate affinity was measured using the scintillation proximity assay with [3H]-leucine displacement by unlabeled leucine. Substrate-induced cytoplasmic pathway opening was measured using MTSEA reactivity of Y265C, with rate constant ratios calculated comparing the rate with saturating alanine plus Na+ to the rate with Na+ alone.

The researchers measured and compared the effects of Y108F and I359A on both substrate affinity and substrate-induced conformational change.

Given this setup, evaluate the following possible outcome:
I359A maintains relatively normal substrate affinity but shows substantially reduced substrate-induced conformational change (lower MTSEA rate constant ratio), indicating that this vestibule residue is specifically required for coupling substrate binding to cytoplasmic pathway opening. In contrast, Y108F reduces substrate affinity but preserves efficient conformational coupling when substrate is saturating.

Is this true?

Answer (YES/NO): NO